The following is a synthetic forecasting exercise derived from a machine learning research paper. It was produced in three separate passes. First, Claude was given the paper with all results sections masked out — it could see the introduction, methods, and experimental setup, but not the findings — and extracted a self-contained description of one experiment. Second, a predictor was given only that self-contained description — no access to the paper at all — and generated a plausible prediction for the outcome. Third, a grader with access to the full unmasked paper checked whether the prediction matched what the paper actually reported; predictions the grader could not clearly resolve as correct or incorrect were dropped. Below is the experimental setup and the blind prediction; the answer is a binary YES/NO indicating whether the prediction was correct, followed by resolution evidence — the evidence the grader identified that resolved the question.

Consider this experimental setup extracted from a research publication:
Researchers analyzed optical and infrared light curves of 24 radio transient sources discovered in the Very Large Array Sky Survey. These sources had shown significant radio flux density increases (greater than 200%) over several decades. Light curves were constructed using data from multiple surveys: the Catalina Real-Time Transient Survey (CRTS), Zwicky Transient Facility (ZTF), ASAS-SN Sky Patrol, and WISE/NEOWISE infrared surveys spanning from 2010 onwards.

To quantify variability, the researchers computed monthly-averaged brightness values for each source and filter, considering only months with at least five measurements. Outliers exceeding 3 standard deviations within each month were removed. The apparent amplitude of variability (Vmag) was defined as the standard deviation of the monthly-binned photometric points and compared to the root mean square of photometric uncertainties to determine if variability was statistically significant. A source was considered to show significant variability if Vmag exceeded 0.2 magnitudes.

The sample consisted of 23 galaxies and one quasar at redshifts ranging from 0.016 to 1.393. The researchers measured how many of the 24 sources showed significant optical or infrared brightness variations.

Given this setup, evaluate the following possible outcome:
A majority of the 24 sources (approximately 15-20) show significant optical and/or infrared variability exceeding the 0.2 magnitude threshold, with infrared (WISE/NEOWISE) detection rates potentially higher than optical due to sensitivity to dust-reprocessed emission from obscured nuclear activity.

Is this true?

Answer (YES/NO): NO